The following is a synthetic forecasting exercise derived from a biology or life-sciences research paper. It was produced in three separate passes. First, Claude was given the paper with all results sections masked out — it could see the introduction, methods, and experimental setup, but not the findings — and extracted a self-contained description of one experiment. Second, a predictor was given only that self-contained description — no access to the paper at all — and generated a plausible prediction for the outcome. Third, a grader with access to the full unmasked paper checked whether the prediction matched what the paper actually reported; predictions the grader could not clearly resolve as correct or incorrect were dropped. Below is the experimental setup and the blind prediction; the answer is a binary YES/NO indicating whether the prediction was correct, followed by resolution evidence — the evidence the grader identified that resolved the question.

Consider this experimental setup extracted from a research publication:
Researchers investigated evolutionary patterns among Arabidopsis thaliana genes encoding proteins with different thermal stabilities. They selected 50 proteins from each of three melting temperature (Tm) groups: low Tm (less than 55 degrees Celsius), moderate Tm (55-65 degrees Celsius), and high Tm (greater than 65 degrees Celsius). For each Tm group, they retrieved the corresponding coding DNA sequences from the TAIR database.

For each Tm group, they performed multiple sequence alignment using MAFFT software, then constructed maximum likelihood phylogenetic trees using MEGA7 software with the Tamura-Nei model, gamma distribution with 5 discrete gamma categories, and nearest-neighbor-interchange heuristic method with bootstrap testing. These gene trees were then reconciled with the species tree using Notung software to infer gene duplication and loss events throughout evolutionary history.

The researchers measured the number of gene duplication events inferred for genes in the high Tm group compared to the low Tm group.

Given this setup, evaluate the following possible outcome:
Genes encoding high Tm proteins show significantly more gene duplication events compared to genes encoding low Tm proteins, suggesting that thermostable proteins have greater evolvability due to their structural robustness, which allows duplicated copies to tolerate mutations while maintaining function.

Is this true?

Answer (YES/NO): NO